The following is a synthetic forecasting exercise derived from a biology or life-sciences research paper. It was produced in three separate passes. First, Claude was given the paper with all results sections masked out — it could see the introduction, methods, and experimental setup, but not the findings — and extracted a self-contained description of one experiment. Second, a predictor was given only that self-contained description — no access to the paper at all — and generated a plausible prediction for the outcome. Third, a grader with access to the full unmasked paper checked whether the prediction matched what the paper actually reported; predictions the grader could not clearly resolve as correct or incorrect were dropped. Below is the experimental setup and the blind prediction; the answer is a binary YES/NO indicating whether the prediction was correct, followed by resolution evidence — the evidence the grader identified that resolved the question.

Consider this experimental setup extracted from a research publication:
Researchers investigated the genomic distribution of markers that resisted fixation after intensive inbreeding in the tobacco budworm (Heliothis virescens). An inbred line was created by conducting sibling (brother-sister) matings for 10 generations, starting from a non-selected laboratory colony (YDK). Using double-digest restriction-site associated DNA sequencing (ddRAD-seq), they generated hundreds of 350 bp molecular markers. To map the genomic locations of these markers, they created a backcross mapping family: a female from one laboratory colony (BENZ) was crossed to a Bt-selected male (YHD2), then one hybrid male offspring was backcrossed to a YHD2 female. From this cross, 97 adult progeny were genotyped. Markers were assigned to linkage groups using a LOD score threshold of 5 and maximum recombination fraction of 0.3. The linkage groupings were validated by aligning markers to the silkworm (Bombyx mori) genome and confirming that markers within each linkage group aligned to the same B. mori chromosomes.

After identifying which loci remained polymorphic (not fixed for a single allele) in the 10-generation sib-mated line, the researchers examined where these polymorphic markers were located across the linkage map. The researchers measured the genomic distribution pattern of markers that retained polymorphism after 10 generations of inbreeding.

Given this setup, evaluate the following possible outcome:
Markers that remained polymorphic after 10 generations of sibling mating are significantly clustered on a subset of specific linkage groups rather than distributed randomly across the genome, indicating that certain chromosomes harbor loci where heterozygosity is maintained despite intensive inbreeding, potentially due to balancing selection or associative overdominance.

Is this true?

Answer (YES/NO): YES